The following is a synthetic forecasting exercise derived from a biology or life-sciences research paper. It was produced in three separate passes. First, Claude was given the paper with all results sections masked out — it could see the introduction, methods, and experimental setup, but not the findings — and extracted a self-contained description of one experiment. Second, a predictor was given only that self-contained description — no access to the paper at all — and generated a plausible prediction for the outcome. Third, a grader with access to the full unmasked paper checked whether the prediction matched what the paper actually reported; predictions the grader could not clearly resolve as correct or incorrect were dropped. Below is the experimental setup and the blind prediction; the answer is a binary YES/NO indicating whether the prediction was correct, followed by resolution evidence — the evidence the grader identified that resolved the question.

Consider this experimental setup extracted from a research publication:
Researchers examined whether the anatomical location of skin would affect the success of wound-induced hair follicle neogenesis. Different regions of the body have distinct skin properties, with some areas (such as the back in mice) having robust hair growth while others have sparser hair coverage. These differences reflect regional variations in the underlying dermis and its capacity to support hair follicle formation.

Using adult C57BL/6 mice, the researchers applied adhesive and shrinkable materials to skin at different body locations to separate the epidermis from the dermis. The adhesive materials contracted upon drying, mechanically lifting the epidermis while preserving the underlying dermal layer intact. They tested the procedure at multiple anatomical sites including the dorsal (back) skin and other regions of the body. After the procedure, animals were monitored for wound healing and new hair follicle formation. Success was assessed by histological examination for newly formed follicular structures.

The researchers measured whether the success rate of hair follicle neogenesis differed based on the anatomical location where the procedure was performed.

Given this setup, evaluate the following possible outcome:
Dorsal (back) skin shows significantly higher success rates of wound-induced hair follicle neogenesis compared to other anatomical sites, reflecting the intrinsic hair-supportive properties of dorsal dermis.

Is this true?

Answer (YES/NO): NO